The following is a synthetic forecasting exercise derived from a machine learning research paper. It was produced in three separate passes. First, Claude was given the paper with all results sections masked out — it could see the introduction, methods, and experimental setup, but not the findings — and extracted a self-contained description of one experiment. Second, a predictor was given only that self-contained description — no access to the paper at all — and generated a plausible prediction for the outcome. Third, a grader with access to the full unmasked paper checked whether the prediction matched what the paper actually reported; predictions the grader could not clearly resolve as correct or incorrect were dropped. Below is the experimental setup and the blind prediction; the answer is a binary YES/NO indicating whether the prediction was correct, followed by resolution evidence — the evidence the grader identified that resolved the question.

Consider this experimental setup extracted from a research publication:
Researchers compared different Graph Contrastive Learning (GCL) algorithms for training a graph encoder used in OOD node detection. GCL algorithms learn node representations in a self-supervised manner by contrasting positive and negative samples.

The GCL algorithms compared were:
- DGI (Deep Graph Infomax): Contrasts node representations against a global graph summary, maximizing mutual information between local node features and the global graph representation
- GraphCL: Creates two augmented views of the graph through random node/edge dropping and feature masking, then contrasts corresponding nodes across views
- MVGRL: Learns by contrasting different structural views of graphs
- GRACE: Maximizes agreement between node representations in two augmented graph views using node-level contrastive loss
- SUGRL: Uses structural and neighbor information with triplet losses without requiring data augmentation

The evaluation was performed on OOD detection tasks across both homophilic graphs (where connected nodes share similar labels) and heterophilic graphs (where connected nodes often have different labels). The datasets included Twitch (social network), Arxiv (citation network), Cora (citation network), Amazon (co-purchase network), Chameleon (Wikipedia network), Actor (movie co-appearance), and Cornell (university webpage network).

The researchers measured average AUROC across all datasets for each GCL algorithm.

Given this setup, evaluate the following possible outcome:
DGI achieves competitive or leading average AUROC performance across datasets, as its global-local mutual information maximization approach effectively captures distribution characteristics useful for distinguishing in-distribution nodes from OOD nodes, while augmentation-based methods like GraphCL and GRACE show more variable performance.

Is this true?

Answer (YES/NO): YES